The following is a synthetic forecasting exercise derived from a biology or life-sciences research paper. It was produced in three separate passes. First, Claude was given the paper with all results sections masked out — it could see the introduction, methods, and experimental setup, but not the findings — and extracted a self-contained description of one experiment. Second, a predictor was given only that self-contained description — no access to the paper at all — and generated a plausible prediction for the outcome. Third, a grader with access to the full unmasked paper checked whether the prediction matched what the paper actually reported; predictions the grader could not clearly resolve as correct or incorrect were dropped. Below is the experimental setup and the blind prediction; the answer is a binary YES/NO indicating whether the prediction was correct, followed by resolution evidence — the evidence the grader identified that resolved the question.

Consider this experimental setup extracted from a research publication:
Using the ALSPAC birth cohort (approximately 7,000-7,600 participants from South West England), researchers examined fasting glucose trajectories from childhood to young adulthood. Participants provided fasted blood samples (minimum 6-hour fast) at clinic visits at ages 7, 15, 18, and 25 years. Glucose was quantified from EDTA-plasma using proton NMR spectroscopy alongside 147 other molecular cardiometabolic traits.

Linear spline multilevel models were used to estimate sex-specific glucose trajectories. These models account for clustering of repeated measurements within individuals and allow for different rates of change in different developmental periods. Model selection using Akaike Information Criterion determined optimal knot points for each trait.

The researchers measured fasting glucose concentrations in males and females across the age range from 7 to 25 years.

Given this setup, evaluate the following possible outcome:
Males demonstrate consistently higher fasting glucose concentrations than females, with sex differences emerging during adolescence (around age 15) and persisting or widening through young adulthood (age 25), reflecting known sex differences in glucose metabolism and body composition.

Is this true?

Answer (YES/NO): NO